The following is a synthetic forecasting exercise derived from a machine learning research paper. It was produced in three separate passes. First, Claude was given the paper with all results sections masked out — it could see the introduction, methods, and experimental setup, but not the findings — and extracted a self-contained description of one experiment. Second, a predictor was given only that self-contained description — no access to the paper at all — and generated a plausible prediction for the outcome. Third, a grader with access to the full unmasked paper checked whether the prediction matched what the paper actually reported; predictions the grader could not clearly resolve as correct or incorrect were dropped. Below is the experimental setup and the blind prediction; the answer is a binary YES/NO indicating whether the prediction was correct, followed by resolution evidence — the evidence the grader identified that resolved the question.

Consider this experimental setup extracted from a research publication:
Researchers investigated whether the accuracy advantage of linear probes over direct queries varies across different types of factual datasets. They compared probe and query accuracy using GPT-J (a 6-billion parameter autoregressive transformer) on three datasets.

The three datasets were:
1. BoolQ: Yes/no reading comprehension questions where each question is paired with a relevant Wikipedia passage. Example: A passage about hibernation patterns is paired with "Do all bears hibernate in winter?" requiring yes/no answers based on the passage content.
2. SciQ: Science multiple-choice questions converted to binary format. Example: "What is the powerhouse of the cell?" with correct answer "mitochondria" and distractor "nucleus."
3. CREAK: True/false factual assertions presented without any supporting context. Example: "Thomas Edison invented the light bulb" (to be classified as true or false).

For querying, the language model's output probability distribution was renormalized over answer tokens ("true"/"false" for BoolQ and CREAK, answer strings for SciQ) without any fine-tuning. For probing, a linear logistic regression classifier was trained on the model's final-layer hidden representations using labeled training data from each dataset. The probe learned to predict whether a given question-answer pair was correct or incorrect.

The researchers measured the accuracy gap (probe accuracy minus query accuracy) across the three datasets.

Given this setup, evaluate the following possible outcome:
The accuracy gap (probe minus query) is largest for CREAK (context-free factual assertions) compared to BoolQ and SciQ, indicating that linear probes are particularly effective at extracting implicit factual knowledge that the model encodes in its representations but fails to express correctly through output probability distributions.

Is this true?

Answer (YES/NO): YES